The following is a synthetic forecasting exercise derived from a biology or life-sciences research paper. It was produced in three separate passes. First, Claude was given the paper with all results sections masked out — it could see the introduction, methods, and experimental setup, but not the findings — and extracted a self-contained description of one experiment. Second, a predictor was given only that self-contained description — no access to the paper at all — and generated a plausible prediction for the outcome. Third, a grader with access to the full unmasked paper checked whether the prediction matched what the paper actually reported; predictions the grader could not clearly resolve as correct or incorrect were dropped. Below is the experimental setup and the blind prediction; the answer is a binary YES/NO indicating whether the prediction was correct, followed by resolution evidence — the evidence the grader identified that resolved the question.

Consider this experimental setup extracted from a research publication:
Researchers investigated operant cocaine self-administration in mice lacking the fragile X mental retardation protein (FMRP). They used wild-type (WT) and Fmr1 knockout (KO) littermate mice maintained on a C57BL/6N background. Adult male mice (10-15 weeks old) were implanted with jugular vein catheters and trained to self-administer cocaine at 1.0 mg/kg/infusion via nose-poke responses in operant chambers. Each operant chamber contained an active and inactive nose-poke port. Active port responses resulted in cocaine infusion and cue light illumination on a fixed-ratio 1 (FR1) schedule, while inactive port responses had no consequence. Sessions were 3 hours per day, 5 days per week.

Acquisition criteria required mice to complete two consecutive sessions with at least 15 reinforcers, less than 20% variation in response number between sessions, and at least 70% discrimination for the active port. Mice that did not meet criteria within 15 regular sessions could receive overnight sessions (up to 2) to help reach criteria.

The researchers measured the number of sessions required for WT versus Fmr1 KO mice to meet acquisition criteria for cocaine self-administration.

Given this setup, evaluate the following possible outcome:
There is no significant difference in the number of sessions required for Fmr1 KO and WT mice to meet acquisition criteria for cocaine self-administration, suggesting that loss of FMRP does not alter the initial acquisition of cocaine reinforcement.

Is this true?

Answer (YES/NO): YES